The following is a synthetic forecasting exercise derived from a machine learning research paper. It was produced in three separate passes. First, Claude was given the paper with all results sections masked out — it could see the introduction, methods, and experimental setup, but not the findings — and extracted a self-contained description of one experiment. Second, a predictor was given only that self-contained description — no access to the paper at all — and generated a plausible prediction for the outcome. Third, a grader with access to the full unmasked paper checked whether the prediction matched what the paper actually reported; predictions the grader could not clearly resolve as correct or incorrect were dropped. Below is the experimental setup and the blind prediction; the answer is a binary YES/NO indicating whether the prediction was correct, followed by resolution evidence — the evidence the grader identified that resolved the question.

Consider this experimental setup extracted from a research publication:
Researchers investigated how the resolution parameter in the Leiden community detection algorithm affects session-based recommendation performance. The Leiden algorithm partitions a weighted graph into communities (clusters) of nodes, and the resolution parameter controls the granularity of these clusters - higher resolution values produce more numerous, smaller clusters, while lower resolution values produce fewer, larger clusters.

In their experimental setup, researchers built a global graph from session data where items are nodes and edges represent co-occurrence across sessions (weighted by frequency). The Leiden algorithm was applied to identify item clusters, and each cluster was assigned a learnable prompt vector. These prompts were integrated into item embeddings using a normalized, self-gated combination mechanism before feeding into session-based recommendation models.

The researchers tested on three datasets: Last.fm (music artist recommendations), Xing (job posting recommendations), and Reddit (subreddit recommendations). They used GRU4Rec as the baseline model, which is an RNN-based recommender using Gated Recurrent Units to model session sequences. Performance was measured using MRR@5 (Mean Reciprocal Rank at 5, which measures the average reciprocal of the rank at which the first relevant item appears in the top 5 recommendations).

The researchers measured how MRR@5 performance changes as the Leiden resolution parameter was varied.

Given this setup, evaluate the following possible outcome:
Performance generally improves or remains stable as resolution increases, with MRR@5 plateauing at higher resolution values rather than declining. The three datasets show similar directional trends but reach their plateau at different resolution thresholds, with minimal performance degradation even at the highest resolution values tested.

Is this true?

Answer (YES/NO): NO